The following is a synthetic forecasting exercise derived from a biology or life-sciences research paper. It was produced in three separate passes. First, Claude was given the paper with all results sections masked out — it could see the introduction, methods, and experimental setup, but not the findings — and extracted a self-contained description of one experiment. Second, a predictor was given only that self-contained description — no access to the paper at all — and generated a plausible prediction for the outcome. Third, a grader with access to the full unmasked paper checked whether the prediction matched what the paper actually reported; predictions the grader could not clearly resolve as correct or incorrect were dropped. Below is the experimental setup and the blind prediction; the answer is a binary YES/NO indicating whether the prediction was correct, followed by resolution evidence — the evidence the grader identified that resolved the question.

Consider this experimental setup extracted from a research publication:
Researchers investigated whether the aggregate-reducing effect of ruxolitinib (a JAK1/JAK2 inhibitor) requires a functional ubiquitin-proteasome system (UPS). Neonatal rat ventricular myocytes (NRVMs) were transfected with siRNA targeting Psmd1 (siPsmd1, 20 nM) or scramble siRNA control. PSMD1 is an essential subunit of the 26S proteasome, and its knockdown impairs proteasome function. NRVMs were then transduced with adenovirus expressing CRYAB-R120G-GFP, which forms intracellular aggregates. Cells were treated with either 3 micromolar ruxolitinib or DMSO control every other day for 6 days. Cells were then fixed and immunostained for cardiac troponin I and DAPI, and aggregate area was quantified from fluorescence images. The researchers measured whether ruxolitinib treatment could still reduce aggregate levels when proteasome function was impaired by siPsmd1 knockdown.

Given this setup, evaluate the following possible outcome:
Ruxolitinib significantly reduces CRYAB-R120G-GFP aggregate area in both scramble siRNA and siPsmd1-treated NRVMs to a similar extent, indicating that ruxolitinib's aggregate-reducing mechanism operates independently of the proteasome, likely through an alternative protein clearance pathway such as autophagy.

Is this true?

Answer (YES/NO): NO